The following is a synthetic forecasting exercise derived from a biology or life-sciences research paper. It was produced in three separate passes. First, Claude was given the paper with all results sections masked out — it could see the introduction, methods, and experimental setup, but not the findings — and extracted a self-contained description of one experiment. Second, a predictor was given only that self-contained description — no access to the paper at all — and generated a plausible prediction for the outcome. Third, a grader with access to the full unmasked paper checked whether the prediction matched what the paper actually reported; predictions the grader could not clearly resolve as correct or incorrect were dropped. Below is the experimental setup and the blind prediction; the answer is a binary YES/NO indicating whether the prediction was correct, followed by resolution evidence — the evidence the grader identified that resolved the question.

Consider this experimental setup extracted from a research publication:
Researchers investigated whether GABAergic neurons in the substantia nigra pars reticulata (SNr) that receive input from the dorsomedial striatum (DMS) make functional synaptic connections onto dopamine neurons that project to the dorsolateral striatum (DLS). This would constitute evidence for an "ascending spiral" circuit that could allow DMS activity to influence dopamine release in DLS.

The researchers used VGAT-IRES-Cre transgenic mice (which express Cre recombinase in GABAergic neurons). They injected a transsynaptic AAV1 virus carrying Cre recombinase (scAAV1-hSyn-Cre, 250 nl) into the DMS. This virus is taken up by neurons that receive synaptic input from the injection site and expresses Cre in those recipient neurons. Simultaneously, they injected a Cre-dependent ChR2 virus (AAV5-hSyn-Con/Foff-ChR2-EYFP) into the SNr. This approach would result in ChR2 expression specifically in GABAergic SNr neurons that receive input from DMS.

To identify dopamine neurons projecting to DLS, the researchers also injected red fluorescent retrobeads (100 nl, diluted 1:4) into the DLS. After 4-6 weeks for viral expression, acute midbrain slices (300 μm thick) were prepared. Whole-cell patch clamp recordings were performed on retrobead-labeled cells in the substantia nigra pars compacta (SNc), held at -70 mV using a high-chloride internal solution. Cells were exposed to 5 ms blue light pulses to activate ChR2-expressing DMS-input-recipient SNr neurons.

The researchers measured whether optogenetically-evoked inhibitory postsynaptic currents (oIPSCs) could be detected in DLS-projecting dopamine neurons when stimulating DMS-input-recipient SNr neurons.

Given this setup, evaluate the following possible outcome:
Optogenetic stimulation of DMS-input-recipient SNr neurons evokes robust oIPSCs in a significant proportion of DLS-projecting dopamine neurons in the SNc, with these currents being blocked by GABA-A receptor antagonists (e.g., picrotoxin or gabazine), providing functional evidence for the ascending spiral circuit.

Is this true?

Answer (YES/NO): YES